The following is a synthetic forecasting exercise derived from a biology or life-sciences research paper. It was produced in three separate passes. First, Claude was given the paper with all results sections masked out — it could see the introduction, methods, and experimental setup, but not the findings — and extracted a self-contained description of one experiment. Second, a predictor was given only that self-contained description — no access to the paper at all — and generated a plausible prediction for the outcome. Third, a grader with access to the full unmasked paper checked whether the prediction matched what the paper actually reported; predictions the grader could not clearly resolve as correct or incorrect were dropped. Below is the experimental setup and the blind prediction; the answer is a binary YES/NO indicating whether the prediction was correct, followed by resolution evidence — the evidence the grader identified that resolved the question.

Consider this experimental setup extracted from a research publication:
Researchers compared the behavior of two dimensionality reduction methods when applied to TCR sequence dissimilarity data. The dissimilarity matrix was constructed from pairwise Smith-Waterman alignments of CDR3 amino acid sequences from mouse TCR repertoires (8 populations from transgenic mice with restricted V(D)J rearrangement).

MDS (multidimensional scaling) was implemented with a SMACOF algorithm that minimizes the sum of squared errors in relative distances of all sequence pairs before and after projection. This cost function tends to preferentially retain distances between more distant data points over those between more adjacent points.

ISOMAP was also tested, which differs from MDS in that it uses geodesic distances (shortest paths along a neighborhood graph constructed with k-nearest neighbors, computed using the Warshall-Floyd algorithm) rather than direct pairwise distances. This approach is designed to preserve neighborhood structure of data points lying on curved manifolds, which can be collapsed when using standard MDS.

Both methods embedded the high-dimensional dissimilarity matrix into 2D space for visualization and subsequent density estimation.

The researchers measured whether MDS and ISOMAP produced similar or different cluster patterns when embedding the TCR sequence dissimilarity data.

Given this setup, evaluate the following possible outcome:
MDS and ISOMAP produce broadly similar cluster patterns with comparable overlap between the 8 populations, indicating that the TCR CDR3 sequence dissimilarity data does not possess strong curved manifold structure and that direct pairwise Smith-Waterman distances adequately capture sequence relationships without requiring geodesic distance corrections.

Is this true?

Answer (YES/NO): NO